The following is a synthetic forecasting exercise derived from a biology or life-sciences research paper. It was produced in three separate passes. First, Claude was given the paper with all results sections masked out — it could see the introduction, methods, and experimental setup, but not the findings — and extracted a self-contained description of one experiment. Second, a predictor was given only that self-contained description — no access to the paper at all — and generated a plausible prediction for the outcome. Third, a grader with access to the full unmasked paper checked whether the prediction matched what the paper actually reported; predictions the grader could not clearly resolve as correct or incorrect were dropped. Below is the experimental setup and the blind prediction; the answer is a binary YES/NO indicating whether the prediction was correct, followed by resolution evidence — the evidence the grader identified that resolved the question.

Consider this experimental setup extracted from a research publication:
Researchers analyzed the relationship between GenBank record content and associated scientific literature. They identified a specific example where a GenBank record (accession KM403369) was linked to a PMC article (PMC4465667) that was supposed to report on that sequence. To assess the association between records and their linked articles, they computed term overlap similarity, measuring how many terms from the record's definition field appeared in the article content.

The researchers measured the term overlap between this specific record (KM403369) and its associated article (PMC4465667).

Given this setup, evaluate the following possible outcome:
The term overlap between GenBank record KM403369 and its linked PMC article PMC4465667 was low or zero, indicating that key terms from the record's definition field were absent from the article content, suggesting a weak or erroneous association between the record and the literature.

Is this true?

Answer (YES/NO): YES